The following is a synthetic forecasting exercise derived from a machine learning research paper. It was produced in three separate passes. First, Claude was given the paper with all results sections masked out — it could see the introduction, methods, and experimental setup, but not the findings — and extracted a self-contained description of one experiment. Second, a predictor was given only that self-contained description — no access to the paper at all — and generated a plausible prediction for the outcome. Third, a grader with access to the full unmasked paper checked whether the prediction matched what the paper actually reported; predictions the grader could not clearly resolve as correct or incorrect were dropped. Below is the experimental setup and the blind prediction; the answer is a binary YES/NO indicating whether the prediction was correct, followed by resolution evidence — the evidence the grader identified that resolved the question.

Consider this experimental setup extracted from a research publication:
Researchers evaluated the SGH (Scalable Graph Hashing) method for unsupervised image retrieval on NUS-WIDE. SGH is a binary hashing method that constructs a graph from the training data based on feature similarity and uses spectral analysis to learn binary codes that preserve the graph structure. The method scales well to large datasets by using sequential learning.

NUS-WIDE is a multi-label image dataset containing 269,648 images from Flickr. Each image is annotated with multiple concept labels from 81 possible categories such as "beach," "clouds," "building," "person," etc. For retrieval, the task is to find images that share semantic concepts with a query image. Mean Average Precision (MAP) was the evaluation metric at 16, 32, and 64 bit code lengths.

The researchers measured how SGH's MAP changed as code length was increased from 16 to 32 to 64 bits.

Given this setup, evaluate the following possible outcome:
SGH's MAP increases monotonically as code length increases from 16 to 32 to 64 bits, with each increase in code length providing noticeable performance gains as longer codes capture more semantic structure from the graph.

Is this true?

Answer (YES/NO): NO